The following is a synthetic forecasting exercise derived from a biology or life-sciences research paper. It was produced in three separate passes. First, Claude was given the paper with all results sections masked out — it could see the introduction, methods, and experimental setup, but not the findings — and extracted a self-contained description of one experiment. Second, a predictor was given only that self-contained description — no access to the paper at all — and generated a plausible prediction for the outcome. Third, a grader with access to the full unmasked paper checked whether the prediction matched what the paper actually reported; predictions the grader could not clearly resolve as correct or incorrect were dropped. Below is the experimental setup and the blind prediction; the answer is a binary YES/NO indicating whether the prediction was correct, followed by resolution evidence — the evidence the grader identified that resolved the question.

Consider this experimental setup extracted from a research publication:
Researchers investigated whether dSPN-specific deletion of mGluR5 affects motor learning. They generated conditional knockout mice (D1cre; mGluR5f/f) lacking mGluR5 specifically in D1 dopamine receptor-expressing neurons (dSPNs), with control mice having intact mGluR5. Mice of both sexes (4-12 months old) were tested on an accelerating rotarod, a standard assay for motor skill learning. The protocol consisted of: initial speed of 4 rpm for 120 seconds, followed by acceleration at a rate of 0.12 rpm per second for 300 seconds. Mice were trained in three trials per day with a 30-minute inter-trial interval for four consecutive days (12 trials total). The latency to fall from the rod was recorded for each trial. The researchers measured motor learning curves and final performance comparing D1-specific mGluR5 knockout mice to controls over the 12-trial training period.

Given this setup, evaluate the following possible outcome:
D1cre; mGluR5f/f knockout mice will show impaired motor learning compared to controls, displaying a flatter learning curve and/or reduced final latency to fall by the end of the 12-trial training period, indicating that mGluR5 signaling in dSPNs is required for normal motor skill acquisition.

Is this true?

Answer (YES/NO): NO